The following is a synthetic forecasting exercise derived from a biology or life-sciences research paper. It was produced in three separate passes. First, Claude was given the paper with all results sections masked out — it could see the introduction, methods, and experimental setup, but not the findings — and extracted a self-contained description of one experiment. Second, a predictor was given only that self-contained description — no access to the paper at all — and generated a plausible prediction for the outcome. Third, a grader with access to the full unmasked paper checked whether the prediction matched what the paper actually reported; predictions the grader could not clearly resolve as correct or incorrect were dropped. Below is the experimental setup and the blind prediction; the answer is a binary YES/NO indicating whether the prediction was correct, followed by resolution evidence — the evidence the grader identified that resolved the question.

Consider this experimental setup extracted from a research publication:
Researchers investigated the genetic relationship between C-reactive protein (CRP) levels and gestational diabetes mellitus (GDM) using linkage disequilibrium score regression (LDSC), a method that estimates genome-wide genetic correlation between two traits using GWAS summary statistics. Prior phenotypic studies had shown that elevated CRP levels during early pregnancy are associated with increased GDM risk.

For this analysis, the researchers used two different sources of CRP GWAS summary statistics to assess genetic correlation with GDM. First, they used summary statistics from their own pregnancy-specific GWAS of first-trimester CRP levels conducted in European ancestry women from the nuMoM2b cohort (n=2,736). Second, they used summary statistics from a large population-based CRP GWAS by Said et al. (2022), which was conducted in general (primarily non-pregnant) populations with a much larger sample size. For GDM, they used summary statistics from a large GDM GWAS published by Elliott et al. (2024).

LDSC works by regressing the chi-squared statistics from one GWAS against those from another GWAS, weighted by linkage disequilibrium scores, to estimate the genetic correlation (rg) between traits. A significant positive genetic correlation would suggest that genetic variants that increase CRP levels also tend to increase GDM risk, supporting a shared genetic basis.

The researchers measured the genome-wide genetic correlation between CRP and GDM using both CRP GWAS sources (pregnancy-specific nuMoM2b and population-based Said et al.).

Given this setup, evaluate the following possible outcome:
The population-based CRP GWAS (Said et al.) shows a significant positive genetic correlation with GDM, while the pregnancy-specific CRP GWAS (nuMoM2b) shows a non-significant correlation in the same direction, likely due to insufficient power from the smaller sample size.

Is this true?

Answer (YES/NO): YES